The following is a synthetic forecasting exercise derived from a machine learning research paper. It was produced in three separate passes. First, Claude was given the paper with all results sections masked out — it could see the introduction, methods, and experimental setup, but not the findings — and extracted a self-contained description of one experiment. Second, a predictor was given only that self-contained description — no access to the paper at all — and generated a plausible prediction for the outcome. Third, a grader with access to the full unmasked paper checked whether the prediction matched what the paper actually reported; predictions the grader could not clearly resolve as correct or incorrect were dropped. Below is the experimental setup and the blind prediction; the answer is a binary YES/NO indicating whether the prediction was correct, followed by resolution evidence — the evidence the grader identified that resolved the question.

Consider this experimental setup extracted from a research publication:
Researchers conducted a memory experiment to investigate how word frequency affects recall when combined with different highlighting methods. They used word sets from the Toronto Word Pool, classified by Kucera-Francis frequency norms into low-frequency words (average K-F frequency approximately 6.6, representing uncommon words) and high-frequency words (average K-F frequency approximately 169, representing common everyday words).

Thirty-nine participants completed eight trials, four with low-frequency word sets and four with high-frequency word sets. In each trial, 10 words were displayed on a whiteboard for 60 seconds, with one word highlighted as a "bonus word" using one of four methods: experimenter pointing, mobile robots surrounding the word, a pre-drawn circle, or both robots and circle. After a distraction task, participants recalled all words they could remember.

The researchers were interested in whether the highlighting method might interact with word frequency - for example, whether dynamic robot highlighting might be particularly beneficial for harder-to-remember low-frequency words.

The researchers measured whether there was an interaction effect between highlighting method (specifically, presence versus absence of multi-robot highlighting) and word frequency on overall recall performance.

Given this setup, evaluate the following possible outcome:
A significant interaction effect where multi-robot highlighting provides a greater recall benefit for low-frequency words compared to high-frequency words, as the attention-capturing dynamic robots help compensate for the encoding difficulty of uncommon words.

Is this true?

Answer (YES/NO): NO